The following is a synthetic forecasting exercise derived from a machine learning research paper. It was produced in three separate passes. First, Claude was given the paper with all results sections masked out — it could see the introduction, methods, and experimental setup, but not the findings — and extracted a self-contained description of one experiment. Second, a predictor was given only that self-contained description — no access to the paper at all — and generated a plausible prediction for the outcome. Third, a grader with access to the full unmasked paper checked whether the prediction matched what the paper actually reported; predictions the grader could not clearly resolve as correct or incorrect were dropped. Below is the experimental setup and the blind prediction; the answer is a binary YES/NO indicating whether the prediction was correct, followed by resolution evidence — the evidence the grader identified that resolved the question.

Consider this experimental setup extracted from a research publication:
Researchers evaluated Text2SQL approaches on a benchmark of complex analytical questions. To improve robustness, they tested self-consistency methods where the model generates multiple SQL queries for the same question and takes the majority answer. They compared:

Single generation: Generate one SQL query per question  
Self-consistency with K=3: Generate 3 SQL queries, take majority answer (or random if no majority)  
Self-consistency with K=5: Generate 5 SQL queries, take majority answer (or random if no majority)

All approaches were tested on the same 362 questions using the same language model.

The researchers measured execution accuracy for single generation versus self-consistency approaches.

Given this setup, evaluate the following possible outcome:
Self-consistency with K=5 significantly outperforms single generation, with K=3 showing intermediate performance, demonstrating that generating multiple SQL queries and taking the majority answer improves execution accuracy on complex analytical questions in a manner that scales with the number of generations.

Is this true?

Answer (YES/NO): NO